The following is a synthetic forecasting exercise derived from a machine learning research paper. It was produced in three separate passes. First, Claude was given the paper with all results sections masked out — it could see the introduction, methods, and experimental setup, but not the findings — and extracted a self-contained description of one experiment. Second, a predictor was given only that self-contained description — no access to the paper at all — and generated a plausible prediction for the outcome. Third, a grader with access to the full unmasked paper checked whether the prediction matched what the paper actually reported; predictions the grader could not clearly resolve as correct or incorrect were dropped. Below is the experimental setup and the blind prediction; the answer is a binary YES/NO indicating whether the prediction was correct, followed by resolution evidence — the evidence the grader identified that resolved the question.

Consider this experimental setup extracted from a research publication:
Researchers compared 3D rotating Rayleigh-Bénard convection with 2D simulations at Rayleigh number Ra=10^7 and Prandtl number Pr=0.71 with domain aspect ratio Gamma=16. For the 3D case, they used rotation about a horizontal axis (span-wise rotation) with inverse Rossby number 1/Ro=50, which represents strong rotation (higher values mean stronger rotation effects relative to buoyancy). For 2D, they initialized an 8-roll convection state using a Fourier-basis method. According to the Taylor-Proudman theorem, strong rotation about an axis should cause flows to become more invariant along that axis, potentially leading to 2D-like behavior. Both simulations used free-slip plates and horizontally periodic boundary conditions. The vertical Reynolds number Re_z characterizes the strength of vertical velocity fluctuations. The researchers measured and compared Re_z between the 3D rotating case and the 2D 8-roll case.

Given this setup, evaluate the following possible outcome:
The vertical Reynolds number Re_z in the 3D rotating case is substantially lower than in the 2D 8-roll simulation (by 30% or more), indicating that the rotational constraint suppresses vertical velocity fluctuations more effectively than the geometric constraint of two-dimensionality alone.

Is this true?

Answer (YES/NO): YES